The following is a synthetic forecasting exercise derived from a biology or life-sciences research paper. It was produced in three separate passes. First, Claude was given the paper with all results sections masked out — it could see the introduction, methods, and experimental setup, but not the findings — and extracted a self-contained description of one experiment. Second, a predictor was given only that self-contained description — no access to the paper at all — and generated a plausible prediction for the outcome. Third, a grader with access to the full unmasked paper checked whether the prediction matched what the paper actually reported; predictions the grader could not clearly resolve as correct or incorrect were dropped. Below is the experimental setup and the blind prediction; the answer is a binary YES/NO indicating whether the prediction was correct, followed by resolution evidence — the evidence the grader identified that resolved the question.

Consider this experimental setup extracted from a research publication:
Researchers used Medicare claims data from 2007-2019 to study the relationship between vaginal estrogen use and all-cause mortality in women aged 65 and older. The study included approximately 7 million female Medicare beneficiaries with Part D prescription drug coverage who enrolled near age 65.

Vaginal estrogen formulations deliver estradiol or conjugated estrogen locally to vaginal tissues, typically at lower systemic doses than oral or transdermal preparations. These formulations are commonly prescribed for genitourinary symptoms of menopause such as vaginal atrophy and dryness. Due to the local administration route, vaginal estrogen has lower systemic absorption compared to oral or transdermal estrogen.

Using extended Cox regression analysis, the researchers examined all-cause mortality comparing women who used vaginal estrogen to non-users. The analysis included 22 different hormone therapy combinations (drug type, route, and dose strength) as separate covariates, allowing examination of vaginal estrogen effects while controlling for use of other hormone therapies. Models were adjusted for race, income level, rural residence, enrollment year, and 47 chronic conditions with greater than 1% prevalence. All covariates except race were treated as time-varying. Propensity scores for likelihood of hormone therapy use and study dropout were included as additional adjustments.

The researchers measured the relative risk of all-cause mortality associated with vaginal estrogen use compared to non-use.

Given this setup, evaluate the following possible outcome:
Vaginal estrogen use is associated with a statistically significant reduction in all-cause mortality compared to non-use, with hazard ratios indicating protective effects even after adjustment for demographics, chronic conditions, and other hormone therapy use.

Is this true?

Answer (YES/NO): YES